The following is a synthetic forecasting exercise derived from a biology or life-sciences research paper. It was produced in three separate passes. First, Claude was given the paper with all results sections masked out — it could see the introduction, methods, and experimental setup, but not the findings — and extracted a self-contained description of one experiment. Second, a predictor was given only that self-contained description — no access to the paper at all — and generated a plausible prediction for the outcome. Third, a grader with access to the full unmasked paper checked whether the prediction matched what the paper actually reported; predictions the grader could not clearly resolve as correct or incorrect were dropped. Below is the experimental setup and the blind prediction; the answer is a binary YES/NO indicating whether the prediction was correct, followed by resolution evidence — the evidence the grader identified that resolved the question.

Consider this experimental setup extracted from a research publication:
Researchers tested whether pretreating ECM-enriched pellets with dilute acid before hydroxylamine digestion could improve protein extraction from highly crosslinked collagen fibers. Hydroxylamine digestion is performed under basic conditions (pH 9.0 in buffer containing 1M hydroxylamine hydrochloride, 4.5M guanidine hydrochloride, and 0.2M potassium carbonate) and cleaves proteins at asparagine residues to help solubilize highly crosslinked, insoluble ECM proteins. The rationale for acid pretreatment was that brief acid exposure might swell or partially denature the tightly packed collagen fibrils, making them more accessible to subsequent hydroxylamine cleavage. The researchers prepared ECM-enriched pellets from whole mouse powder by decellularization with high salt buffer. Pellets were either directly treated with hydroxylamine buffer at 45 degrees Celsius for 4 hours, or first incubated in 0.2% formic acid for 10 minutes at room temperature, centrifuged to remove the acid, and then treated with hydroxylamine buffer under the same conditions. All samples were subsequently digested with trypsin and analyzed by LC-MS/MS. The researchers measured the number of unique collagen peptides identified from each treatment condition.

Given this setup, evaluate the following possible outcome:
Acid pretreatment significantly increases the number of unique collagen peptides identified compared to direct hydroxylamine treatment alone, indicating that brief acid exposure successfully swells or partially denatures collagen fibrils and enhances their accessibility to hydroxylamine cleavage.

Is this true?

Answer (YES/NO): NO